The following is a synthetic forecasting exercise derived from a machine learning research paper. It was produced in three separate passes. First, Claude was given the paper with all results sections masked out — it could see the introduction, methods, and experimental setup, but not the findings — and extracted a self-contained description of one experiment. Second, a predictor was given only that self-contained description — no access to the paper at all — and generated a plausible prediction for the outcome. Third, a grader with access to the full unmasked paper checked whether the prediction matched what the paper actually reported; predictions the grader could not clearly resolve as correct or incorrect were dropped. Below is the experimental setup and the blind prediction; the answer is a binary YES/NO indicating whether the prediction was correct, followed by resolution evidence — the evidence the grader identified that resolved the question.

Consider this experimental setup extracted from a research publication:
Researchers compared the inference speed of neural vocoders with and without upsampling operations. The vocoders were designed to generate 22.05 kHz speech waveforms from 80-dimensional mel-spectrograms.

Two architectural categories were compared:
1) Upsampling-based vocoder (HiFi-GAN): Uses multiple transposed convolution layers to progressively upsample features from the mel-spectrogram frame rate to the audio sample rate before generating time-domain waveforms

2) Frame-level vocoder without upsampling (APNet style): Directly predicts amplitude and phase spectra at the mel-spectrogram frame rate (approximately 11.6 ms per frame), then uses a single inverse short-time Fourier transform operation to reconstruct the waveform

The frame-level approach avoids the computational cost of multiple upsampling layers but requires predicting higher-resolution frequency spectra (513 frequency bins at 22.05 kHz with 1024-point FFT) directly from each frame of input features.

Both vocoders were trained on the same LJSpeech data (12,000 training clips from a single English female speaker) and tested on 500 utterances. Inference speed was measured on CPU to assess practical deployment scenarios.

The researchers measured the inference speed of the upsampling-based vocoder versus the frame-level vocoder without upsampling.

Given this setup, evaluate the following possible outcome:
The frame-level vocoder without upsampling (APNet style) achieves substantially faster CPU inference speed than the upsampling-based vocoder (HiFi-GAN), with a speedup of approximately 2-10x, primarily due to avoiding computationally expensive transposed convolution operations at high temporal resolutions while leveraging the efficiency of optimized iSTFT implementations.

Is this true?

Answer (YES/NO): NO